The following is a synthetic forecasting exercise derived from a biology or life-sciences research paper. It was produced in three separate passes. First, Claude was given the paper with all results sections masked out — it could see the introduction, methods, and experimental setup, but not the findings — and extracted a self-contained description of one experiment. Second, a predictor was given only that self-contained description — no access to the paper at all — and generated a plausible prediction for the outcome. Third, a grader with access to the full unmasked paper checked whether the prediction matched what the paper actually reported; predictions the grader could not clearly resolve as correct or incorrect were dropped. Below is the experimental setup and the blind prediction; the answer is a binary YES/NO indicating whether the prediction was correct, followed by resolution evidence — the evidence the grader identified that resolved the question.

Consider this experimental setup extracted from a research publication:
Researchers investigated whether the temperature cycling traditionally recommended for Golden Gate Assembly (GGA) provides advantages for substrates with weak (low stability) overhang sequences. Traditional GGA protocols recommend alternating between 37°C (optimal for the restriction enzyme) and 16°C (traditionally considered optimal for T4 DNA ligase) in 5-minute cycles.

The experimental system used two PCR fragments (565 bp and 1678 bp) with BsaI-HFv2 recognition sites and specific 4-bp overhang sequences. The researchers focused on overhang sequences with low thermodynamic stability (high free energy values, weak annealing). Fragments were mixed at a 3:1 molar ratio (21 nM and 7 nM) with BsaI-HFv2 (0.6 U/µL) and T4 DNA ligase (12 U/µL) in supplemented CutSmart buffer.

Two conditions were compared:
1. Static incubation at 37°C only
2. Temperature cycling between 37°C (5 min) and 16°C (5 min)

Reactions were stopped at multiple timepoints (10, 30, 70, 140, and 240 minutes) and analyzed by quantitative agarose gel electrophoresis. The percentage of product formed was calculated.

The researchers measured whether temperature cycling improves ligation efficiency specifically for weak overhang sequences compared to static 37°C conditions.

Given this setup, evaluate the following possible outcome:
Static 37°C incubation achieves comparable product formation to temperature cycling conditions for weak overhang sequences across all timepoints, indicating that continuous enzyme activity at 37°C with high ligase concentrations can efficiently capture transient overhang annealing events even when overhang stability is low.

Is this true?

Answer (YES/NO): NO